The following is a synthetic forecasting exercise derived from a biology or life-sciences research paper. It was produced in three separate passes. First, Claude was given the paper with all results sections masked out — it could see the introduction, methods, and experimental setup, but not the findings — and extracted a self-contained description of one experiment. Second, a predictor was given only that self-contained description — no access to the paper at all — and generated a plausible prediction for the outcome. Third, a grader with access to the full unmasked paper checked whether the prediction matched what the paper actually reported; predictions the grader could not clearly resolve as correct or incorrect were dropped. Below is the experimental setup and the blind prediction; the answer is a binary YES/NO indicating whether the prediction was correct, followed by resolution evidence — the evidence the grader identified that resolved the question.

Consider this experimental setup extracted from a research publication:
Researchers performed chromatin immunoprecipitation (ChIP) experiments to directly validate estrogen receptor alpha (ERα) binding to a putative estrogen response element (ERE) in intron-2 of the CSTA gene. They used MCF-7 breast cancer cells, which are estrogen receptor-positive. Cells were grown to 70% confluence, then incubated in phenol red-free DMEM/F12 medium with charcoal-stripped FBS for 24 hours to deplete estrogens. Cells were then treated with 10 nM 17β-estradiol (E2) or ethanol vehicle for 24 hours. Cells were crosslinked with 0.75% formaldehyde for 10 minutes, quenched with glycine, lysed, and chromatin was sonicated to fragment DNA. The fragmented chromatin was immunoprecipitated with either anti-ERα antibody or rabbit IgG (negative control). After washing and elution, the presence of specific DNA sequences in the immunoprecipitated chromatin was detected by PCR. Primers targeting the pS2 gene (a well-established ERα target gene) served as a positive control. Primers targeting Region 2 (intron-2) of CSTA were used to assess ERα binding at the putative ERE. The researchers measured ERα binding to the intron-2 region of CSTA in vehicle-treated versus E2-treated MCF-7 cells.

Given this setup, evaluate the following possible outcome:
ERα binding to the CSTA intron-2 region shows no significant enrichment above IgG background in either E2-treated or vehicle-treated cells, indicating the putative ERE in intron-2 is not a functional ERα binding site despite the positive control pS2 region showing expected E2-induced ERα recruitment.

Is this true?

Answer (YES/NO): NO